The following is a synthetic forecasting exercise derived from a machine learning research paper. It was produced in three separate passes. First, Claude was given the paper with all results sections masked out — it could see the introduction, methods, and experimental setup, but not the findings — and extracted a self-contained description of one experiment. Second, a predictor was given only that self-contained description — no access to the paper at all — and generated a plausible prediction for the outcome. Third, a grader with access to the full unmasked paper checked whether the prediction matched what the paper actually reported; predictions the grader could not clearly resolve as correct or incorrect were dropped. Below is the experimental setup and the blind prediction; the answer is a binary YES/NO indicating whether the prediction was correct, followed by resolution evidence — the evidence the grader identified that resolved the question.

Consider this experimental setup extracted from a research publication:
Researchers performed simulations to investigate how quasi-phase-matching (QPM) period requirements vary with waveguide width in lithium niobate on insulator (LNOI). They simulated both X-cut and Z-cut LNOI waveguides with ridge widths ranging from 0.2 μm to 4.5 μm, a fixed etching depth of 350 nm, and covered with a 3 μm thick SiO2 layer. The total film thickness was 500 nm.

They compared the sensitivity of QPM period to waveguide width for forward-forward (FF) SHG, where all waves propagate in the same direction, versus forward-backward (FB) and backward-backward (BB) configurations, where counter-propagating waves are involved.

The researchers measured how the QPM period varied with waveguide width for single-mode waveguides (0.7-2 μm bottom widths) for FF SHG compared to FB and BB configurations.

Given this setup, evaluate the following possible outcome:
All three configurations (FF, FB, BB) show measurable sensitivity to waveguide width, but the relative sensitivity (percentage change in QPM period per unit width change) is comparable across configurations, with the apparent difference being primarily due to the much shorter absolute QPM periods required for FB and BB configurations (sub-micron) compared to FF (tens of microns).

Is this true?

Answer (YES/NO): NO